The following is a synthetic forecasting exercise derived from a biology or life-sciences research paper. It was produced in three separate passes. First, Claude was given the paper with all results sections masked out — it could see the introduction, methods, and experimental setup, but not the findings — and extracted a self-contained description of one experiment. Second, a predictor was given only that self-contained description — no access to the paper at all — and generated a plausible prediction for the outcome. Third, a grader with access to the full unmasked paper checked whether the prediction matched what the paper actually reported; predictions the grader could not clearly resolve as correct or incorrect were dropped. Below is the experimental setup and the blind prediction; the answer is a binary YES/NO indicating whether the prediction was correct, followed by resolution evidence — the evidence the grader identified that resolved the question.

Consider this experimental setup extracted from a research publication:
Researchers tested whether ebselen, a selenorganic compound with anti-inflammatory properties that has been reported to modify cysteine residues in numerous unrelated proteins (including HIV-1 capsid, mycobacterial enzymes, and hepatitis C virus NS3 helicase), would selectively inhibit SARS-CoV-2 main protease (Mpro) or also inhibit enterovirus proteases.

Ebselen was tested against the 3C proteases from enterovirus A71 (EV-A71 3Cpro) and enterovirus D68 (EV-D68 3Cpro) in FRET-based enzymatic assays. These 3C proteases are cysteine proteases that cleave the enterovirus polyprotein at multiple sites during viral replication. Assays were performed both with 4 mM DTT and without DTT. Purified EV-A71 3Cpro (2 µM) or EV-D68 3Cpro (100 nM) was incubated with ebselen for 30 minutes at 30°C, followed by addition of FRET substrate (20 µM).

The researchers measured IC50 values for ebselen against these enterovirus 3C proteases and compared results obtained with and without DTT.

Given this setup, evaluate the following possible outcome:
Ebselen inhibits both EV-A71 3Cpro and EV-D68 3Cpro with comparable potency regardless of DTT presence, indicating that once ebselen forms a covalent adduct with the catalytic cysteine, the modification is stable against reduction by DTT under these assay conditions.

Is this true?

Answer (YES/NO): NO